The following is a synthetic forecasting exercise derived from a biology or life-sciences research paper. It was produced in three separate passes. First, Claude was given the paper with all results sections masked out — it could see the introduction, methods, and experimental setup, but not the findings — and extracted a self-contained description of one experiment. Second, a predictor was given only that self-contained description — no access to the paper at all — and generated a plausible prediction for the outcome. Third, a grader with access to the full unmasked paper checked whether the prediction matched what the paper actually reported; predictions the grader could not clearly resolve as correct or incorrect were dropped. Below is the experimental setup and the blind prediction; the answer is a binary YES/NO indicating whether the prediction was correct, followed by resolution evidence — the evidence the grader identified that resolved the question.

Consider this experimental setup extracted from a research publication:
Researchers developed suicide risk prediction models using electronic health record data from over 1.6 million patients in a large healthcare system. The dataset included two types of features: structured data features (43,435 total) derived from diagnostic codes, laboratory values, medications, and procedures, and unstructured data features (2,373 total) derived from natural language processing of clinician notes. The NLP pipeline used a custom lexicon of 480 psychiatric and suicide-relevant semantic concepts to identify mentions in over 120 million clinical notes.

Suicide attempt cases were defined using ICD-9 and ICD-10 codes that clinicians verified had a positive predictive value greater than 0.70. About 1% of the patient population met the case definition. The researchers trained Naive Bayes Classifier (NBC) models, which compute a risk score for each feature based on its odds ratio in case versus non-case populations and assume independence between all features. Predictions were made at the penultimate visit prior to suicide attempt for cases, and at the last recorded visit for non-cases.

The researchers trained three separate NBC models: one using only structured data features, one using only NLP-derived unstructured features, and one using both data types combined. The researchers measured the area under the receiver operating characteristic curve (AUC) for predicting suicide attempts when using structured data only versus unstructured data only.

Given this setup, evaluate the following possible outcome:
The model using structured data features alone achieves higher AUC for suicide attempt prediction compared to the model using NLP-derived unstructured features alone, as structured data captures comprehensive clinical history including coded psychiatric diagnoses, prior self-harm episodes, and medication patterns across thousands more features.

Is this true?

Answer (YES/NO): YES